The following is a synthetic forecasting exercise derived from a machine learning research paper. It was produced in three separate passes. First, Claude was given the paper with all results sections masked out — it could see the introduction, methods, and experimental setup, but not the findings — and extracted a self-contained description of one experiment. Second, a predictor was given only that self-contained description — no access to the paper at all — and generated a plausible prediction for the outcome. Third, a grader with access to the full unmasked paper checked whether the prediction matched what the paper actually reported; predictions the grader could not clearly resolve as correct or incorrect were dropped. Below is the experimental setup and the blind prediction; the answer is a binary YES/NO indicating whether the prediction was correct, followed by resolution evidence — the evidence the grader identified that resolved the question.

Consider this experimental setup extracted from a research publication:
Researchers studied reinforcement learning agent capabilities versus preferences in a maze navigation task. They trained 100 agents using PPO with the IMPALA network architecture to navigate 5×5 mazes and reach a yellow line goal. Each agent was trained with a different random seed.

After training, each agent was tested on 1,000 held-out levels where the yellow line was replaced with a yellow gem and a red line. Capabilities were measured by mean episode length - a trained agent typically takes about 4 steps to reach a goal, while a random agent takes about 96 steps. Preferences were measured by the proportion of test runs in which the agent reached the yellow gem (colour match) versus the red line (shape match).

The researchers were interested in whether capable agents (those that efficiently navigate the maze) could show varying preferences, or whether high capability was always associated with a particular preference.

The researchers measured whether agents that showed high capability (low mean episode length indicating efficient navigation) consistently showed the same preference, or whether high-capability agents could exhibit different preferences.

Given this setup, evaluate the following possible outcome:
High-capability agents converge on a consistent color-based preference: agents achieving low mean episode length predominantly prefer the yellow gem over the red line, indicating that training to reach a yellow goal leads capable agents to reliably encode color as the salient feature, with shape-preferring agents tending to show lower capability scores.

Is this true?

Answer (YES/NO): NO